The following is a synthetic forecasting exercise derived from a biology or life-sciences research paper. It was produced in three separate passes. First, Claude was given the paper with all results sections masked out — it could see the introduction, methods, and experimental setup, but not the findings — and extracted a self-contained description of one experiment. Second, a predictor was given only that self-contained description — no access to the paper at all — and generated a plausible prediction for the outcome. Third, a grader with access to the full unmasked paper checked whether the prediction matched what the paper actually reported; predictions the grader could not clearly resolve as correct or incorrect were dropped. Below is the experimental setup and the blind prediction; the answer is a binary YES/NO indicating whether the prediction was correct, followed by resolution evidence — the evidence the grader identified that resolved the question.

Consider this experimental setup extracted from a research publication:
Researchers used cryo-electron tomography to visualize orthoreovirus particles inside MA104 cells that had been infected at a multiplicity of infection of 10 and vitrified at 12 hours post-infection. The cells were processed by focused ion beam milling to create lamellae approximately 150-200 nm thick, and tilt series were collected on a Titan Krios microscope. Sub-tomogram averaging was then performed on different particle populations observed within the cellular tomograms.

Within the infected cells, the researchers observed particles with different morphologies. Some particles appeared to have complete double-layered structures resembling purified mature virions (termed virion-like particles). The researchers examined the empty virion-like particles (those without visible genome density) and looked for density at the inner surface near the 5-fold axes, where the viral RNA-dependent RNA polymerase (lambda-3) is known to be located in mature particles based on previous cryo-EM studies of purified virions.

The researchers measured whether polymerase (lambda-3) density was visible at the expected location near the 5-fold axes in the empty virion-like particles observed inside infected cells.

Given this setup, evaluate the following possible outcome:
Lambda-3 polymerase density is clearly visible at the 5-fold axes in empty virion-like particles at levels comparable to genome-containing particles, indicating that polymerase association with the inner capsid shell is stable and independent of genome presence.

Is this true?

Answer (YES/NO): NO